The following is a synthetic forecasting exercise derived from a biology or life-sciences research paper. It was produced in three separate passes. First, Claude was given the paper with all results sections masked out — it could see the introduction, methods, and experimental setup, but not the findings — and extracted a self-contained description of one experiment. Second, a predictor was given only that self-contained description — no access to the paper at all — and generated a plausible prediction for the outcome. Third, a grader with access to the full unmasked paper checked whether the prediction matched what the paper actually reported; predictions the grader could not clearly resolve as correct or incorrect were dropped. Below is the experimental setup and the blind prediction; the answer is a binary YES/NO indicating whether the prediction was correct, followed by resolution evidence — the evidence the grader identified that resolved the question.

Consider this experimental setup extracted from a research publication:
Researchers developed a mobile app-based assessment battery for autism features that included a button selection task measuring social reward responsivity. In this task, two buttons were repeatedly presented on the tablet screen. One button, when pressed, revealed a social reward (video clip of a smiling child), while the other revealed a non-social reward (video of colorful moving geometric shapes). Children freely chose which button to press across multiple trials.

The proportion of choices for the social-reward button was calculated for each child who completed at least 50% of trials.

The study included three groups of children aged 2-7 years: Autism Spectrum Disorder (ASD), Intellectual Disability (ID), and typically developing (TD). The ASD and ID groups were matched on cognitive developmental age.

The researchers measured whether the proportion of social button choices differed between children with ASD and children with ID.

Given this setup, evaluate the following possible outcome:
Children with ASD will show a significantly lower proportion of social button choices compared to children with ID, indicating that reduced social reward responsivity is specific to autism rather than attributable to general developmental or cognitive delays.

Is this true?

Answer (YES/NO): NO